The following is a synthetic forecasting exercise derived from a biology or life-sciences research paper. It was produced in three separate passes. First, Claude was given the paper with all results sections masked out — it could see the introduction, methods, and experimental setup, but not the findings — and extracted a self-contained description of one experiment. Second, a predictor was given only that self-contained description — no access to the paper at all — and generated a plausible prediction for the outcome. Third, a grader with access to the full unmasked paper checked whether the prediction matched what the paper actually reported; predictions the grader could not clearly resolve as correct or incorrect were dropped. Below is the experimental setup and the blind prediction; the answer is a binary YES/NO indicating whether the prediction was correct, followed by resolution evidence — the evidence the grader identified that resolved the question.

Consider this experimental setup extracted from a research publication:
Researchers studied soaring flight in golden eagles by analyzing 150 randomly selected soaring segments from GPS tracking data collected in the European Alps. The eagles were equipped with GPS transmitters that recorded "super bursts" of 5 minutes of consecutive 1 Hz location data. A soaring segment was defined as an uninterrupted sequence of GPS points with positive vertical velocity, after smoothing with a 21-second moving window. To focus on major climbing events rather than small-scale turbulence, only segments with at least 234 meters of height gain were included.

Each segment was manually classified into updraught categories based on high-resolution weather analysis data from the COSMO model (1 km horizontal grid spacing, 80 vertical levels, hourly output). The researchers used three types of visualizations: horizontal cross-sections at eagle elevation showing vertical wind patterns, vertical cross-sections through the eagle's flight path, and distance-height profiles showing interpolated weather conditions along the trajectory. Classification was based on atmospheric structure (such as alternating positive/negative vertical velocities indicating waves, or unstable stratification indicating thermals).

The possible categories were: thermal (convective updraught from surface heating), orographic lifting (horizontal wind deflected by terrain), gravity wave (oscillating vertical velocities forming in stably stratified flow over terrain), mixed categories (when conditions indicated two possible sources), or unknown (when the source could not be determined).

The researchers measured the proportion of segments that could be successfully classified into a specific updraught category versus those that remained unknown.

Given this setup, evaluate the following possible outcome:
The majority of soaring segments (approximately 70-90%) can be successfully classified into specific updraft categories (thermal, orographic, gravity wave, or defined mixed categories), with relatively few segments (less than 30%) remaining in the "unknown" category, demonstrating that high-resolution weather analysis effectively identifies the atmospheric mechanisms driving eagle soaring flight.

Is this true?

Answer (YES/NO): YES